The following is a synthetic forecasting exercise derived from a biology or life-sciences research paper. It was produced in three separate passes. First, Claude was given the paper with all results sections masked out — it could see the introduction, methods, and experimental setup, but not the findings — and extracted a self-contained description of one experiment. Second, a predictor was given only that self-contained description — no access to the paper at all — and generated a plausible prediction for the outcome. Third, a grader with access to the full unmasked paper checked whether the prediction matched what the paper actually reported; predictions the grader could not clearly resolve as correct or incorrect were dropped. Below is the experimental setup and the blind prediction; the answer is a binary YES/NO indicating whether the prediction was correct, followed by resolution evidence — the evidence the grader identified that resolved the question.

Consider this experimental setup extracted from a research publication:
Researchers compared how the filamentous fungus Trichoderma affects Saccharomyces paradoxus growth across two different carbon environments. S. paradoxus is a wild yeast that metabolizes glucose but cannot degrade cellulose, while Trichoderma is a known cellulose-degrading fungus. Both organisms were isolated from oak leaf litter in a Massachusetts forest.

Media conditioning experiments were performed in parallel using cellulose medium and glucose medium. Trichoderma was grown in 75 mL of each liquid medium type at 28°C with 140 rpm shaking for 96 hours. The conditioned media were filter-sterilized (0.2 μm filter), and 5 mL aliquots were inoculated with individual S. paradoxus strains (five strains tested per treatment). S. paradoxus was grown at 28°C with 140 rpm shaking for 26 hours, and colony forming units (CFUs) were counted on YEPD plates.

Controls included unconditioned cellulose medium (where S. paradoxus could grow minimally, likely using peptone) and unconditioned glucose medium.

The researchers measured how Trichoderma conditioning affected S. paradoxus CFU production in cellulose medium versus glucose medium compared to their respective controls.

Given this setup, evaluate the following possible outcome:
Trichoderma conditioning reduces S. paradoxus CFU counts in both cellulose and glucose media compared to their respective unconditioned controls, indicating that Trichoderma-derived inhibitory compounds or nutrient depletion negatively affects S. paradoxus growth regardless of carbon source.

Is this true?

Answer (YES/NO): NO